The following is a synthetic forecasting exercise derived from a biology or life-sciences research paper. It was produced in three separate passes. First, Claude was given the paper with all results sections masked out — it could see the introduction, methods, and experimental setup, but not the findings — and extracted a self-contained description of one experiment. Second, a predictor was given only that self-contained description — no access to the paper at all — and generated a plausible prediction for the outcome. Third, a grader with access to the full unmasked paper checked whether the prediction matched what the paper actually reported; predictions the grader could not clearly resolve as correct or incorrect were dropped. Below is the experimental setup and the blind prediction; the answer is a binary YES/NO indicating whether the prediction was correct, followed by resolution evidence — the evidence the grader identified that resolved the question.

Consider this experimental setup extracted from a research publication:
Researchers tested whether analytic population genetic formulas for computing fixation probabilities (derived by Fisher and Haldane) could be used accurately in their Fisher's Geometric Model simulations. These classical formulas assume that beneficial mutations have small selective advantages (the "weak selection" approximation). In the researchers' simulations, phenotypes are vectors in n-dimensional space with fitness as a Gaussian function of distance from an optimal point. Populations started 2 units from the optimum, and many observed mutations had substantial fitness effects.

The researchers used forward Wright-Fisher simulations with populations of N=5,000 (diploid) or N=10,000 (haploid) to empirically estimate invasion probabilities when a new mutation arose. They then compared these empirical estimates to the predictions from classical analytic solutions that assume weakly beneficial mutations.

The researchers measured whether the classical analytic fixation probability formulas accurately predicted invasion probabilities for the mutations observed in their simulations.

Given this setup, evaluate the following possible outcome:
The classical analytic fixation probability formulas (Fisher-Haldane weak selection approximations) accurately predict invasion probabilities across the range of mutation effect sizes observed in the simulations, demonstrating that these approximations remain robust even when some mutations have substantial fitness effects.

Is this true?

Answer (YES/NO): NO